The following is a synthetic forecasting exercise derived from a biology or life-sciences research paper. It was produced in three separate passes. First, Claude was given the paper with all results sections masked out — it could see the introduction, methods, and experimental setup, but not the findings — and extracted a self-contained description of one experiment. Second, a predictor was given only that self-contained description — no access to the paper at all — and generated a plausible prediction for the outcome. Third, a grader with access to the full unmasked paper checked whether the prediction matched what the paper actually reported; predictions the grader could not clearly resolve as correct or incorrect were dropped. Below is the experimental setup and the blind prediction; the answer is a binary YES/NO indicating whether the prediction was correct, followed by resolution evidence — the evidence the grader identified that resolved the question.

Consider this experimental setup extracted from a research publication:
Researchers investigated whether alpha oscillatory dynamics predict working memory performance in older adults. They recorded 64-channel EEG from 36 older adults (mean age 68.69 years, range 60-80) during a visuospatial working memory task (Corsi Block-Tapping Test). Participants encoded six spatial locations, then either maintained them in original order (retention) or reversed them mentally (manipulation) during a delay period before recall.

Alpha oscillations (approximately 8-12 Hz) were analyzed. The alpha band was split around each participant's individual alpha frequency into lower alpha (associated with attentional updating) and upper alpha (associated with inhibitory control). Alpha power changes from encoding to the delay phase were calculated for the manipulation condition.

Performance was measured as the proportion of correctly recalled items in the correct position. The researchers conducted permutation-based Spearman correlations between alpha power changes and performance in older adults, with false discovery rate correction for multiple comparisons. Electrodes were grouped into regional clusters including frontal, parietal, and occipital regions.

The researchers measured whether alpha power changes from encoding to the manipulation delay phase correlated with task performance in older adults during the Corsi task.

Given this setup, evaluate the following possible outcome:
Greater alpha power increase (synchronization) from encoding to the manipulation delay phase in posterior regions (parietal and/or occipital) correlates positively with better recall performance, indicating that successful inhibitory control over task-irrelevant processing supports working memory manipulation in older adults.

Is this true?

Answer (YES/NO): NO